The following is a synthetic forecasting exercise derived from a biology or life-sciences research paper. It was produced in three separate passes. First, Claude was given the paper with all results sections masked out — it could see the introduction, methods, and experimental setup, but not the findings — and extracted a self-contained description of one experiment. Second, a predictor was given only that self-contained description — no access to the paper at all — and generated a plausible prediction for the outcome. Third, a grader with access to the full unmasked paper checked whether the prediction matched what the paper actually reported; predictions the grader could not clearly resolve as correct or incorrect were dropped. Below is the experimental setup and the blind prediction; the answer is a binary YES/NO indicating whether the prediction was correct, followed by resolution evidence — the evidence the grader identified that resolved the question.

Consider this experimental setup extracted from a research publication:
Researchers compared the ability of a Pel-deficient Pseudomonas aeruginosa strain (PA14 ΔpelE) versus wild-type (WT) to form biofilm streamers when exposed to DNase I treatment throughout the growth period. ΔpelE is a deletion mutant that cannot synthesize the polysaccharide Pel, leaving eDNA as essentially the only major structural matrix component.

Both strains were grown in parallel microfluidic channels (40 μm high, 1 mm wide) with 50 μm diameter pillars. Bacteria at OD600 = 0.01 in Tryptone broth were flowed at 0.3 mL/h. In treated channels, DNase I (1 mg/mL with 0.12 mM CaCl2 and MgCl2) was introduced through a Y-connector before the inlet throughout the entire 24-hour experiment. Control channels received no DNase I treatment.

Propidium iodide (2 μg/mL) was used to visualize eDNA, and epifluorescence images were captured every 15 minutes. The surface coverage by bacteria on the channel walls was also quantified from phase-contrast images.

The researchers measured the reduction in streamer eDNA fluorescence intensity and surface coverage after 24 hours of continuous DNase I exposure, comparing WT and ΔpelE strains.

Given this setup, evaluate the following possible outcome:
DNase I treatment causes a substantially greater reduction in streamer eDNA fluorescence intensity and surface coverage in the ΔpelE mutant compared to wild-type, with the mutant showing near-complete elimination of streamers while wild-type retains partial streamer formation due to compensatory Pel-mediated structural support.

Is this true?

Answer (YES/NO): NO